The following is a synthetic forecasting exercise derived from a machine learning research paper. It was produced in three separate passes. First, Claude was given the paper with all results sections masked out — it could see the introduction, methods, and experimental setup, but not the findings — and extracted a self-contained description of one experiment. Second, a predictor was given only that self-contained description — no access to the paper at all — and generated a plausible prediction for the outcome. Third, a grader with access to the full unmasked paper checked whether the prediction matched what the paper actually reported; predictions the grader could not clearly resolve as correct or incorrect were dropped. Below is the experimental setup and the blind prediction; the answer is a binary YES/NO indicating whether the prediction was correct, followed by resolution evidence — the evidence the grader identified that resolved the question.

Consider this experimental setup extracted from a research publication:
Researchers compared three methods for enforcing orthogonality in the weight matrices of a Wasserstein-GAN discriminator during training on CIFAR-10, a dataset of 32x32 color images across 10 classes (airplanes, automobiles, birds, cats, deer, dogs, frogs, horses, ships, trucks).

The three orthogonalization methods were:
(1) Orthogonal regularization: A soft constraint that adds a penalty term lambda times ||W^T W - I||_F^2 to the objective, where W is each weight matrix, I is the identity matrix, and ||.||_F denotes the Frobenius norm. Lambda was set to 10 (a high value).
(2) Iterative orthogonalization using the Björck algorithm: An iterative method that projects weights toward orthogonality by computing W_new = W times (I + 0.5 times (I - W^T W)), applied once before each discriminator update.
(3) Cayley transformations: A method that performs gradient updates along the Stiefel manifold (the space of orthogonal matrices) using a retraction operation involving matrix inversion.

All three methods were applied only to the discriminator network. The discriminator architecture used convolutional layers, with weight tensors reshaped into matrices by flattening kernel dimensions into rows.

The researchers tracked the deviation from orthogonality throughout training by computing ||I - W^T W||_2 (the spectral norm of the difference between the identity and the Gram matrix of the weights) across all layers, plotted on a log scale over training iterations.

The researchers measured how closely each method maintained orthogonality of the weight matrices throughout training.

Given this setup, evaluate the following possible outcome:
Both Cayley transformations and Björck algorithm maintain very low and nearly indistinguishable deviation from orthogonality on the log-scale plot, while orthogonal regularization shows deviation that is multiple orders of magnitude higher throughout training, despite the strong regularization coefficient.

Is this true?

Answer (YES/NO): NO